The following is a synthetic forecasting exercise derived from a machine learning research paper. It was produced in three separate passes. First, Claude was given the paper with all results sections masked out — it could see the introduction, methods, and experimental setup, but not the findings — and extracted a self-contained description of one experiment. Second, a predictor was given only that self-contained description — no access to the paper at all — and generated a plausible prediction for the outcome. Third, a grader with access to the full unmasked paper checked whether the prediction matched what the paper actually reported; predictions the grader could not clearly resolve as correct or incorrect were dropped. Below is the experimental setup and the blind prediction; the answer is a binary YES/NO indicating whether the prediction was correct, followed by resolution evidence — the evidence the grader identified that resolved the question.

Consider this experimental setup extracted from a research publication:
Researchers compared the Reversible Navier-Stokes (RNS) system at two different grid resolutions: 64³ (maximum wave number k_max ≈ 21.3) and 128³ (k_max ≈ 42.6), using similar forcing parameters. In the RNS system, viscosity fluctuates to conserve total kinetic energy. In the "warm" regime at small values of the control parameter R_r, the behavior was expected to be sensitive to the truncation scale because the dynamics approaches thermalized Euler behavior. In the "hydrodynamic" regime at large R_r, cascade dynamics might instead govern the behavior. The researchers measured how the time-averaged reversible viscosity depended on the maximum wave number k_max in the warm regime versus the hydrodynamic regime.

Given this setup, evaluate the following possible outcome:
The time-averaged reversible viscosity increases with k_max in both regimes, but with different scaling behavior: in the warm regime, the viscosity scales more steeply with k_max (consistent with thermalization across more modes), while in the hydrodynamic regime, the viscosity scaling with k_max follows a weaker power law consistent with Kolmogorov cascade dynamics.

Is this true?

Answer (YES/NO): NO